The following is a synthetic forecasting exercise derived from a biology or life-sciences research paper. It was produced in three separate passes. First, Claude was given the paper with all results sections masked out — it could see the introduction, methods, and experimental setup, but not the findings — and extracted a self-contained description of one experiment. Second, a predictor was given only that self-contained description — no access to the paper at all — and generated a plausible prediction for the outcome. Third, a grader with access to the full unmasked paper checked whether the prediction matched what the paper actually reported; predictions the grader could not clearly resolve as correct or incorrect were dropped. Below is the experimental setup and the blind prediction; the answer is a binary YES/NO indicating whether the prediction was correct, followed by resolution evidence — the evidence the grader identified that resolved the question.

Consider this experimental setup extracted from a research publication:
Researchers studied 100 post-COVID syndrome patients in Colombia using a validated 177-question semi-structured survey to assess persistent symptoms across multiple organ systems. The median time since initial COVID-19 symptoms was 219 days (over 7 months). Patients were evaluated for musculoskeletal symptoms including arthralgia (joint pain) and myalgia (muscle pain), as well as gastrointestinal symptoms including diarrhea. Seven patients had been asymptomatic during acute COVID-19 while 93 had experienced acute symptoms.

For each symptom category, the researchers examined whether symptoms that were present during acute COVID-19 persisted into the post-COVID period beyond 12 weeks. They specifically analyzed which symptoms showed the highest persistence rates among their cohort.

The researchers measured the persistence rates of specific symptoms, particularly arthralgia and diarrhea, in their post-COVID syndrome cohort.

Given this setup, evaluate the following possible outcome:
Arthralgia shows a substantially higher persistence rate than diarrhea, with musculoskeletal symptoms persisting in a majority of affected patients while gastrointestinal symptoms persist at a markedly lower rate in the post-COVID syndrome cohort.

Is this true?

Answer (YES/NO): NO